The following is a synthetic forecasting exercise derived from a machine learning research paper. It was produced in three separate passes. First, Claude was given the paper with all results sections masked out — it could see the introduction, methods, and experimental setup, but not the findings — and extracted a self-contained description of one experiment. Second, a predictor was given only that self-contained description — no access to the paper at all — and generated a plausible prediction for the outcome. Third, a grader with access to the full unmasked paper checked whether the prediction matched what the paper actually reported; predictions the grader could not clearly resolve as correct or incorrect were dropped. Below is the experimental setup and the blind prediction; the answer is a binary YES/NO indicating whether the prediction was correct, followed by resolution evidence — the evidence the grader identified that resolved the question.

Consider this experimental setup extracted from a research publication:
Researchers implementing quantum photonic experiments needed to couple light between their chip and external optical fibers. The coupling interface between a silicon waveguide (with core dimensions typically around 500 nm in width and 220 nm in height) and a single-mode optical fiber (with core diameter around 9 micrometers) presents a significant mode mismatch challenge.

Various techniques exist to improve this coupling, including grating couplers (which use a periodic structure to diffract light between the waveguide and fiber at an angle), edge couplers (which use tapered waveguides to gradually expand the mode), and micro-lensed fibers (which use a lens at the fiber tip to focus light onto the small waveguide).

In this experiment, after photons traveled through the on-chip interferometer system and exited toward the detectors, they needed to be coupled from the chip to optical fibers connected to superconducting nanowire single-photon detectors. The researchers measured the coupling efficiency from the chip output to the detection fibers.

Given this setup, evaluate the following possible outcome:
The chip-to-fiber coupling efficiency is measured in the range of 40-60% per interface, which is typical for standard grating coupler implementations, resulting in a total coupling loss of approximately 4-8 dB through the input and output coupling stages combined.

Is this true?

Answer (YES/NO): YES